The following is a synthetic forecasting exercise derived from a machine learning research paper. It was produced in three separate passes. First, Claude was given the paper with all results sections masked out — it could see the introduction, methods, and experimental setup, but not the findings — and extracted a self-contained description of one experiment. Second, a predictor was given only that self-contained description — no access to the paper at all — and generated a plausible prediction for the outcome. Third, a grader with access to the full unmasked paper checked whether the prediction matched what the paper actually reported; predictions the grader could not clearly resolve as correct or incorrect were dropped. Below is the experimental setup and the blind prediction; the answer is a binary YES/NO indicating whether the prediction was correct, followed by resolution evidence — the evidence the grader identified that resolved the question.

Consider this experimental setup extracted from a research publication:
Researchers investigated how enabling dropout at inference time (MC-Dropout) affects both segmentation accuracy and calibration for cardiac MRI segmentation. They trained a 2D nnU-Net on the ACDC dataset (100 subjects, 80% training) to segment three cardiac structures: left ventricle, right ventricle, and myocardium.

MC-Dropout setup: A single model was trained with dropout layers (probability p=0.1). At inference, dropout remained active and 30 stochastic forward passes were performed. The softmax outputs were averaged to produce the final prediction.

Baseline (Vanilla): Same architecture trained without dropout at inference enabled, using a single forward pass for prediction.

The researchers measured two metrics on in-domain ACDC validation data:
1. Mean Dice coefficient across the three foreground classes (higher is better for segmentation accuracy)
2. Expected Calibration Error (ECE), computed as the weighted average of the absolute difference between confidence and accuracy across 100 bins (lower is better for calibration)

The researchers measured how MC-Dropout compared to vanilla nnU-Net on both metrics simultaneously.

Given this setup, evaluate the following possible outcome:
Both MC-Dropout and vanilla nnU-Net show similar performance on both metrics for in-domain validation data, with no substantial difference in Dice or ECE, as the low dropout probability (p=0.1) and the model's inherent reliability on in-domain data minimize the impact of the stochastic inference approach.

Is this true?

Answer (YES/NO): NO